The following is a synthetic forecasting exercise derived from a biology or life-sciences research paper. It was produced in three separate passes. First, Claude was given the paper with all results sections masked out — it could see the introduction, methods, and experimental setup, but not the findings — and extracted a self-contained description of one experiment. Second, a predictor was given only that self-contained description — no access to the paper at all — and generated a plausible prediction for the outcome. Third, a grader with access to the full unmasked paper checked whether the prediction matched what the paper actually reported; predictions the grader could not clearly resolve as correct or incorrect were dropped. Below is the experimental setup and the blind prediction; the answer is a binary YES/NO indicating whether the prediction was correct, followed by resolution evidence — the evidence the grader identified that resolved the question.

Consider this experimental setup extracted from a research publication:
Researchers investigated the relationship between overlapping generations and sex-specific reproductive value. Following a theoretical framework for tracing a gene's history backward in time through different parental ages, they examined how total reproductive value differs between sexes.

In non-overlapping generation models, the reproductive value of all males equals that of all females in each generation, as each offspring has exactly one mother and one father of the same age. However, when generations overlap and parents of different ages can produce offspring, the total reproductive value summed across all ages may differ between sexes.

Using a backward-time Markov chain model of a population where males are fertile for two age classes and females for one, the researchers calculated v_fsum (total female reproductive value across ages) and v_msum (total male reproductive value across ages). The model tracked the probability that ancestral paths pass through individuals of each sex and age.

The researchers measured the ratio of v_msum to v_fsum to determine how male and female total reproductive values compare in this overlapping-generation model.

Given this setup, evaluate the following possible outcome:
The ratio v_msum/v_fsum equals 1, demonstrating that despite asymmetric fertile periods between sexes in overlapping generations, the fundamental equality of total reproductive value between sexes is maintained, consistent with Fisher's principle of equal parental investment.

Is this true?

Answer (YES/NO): NO